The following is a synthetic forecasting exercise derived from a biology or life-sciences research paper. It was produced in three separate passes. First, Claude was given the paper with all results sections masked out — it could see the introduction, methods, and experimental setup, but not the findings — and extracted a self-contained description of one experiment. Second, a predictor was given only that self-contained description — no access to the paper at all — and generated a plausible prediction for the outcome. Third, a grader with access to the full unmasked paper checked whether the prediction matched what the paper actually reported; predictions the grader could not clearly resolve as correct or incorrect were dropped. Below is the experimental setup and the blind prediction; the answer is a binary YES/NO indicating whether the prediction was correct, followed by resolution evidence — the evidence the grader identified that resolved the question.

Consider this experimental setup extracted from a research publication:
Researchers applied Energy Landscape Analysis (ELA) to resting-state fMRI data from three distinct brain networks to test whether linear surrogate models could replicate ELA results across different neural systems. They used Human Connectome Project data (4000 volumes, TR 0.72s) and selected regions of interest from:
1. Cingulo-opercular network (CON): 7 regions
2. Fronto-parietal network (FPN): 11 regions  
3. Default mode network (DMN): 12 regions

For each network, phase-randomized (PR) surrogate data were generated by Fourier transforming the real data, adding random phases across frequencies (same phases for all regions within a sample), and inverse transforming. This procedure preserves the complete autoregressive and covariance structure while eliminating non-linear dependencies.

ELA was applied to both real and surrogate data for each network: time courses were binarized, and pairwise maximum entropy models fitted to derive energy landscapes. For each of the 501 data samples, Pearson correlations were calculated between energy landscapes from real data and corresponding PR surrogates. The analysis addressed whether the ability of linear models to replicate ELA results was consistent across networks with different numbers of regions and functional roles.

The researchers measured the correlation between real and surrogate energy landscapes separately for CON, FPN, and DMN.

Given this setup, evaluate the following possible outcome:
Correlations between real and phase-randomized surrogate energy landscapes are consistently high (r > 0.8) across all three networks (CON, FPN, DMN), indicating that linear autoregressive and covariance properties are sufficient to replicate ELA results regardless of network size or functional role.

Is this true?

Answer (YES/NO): YES